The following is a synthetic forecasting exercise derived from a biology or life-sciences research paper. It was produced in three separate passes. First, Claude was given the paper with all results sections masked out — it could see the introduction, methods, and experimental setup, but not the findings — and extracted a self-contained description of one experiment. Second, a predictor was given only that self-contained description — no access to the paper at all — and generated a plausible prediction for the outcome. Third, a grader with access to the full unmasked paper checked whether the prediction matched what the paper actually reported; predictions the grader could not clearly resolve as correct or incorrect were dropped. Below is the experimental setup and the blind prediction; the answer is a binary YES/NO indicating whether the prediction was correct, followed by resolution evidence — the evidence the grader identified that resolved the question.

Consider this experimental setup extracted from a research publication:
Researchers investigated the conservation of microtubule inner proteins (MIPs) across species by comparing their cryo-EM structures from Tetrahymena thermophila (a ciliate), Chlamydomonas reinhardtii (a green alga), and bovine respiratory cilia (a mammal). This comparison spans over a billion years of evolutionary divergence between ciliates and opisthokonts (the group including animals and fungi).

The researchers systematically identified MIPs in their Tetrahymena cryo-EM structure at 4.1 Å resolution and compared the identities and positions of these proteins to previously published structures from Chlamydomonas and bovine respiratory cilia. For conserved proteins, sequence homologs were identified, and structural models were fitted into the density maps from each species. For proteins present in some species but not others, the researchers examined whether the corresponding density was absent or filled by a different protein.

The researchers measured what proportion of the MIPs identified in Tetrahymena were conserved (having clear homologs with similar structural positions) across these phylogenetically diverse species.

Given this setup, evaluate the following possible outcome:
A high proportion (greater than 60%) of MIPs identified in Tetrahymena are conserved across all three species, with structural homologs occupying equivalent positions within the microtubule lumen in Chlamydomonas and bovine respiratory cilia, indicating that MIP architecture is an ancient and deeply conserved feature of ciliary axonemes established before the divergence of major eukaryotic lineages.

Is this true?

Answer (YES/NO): NO